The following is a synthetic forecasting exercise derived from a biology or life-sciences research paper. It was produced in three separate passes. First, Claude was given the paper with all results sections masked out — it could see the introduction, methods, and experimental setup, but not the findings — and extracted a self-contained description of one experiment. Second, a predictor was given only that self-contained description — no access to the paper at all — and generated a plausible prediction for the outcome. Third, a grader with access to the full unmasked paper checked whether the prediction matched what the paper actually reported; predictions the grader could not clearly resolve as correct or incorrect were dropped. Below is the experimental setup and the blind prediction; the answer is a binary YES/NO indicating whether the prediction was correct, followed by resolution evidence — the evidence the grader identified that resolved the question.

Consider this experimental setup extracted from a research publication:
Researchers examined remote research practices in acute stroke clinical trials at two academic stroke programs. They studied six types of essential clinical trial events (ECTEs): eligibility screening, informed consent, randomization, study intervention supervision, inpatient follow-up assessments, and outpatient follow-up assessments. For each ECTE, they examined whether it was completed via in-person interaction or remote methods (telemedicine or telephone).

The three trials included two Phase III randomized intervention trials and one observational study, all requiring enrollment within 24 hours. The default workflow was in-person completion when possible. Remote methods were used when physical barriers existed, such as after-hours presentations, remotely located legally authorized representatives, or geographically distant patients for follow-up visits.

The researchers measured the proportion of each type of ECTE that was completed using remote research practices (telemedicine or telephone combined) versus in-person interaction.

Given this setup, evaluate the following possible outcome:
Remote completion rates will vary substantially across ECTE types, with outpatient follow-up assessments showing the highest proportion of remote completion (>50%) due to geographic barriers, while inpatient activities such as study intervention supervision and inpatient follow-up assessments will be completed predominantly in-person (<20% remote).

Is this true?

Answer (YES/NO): NO